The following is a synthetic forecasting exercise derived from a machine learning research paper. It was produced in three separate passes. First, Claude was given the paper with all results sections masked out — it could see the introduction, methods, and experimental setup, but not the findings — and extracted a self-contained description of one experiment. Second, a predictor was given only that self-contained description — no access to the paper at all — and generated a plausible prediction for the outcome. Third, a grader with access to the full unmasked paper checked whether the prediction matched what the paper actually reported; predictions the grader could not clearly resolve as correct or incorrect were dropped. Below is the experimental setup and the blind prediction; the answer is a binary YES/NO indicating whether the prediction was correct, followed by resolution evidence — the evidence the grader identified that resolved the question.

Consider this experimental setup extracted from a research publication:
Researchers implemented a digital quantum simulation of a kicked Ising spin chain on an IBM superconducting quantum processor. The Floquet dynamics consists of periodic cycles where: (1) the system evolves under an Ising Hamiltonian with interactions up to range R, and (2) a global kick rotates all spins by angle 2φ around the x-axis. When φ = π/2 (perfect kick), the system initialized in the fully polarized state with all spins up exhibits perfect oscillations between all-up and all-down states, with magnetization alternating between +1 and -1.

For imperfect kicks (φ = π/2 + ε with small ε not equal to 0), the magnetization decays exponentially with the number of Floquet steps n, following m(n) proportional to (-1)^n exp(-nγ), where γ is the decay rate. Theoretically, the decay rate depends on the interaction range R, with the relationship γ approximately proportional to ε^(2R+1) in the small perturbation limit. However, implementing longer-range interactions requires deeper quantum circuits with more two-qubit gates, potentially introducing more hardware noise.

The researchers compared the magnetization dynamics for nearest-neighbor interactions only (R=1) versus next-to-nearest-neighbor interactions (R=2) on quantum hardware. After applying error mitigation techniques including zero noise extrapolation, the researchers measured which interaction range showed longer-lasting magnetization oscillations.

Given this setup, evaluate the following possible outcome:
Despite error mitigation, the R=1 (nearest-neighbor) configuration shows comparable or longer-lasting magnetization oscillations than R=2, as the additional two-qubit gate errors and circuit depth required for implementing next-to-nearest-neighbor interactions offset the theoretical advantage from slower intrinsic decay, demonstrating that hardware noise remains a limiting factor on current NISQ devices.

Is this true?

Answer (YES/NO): NO